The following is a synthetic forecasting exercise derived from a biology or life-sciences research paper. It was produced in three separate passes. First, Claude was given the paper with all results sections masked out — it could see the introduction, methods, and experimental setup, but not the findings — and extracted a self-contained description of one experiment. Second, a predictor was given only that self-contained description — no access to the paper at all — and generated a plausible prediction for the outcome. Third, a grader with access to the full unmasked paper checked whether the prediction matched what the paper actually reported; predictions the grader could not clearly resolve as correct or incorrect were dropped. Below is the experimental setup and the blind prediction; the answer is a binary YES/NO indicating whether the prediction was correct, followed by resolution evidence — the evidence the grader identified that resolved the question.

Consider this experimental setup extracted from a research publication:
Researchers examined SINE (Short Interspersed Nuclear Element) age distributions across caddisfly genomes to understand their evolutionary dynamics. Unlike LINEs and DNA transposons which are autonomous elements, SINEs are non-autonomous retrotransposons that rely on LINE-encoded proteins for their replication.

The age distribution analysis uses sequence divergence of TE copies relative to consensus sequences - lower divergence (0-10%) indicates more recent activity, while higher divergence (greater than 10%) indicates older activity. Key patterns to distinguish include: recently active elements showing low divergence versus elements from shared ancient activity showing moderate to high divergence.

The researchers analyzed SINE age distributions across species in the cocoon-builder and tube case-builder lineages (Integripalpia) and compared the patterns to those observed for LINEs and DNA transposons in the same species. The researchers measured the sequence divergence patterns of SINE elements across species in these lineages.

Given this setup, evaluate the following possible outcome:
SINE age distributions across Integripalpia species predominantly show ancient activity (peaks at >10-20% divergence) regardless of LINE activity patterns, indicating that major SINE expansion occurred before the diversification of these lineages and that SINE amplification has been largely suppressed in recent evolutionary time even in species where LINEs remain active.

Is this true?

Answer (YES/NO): YES